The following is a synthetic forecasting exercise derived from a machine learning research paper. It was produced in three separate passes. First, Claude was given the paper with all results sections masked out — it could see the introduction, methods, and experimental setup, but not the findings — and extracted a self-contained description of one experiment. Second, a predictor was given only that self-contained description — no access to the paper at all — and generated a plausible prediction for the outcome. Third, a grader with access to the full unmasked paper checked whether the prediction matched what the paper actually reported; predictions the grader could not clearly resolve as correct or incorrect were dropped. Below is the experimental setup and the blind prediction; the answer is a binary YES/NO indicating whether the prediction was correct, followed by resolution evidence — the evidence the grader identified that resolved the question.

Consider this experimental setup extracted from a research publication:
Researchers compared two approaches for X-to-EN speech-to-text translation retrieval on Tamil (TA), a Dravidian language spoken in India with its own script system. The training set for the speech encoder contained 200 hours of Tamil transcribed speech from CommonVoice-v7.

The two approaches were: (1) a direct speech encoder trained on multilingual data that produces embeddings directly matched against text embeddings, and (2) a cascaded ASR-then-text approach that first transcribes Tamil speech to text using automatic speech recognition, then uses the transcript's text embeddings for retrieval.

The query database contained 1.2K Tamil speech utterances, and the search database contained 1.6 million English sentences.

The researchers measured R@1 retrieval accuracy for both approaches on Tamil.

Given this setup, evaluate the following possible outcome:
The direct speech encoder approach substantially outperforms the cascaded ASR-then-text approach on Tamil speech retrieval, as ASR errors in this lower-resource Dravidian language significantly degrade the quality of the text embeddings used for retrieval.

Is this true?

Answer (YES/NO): YES